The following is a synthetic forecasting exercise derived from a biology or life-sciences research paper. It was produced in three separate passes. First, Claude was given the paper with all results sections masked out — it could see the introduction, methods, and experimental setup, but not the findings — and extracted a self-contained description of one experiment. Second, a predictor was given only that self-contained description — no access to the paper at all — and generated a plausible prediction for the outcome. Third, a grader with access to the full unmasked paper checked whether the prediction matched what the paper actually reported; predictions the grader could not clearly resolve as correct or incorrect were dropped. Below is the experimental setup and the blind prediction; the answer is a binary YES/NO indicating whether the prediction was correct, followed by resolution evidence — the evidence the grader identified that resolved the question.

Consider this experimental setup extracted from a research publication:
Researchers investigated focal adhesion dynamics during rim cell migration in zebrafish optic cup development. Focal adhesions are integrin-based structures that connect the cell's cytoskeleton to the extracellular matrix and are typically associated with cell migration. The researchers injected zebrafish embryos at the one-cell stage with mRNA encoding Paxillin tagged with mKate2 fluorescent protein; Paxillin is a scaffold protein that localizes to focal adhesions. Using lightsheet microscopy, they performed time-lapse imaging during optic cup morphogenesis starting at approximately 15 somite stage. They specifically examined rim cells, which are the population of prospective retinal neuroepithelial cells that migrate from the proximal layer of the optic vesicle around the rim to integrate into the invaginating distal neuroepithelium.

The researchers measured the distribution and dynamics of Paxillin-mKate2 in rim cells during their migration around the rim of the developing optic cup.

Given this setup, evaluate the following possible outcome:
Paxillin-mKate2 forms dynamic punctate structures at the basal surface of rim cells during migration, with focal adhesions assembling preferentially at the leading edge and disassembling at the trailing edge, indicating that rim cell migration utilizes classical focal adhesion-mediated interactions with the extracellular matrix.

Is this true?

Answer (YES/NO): NO